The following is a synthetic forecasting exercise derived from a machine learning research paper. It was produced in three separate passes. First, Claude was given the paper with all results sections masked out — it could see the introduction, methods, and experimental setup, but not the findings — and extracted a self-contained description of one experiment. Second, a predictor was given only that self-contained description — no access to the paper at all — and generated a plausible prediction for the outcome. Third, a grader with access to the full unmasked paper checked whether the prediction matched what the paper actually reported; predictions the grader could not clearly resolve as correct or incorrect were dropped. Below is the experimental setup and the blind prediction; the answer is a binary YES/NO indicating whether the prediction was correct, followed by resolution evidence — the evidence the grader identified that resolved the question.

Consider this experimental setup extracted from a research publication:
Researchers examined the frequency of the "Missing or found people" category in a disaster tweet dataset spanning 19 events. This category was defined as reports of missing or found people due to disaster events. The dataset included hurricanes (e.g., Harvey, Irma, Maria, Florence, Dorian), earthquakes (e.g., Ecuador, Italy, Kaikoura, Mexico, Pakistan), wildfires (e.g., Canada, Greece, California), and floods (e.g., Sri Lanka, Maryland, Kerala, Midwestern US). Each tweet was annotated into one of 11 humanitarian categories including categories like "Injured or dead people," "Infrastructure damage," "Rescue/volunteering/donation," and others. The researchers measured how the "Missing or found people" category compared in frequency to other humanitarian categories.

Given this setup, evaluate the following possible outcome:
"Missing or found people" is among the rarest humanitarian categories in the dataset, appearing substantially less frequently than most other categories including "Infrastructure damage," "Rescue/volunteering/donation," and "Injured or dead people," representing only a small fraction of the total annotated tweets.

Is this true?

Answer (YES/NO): YES